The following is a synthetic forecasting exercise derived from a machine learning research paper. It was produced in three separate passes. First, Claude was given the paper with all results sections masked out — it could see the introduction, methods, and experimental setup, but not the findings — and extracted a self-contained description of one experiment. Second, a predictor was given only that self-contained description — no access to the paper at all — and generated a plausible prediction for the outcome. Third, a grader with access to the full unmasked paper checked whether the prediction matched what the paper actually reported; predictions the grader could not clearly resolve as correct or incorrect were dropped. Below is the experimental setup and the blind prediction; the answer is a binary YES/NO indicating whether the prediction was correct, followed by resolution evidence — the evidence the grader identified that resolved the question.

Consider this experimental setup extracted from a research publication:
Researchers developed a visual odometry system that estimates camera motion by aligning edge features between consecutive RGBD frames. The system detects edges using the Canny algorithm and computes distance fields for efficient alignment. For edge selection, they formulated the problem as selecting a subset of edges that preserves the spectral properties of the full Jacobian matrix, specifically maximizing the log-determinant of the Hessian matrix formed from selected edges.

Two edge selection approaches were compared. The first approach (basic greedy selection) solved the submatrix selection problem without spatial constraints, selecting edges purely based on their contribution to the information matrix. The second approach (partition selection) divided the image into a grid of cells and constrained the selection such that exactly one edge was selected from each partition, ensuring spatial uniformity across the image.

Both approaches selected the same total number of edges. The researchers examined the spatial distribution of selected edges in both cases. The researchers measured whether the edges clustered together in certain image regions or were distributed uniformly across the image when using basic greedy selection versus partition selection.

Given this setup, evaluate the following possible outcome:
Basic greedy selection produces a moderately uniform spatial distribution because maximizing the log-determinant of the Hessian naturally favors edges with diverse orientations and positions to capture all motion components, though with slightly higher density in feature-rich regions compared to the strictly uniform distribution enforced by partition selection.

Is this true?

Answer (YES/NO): NO